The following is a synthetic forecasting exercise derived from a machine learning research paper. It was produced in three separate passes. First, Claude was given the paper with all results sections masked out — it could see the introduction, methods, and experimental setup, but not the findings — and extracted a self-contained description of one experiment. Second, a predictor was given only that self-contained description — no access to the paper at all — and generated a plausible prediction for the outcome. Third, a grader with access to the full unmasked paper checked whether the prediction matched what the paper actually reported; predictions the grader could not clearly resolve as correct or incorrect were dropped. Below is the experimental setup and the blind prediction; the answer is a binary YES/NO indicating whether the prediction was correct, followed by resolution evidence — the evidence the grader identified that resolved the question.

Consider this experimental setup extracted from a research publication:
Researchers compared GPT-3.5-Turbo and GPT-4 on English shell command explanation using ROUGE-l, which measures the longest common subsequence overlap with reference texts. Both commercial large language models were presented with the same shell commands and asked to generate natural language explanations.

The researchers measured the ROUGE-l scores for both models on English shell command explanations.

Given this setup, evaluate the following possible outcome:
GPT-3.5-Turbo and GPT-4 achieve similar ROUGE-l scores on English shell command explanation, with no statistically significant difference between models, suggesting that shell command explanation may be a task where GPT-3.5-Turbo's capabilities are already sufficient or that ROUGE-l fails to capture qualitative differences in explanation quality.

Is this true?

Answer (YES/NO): YES